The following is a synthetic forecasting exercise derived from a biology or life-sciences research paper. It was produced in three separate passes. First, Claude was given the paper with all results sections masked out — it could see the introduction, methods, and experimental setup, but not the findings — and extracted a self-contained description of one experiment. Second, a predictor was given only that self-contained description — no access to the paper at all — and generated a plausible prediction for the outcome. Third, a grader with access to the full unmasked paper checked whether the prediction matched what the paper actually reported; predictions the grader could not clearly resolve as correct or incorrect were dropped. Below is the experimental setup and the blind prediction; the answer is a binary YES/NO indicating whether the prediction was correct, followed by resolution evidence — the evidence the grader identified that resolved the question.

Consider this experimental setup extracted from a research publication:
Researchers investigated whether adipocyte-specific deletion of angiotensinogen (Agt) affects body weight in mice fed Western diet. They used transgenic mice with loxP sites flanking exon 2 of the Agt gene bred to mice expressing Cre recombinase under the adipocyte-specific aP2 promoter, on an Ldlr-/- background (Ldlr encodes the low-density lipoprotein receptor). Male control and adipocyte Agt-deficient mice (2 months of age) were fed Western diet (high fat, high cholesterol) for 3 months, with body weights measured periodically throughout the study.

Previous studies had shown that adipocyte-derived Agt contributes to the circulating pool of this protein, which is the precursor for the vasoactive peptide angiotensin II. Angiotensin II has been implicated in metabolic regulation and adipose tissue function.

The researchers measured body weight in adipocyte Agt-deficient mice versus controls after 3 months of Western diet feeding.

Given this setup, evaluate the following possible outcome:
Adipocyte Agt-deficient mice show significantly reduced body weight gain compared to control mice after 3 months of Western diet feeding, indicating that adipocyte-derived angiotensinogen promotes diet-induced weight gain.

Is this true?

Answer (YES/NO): NO